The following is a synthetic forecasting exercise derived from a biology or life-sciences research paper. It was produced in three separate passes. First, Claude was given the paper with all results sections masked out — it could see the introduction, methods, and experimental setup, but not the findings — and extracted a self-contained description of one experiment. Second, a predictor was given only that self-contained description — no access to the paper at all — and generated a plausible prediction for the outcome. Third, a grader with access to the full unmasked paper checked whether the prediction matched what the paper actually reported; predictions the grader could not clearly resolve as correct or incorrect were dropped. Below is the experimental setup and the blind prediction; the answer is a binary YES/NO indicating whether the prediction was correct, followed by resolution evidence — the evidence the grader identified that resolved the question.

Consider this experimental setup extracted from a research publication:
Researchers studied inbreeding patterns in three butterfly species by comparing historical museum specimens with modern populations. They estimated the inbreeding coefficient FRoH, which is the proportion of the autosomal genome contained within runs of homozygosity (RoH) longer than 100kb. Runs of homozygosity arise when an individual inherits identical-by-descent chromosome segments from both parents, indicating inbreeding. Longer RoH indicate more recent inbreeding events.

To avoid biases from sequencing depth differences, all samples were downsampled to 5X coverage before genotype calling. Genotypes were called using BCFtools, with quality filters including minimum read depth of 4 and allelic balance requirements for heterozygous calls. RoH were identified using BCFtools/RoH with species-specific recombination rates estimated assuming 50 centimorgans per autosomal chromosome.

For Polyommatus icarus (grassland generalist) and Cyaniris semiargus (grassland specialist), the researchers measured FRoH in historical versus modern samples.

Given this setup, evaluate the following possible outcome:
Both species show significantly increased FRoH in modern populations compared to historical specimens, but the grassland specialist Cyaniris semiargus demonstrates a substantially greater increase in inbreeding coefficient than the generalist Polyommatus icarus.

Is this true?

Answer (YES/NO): NO